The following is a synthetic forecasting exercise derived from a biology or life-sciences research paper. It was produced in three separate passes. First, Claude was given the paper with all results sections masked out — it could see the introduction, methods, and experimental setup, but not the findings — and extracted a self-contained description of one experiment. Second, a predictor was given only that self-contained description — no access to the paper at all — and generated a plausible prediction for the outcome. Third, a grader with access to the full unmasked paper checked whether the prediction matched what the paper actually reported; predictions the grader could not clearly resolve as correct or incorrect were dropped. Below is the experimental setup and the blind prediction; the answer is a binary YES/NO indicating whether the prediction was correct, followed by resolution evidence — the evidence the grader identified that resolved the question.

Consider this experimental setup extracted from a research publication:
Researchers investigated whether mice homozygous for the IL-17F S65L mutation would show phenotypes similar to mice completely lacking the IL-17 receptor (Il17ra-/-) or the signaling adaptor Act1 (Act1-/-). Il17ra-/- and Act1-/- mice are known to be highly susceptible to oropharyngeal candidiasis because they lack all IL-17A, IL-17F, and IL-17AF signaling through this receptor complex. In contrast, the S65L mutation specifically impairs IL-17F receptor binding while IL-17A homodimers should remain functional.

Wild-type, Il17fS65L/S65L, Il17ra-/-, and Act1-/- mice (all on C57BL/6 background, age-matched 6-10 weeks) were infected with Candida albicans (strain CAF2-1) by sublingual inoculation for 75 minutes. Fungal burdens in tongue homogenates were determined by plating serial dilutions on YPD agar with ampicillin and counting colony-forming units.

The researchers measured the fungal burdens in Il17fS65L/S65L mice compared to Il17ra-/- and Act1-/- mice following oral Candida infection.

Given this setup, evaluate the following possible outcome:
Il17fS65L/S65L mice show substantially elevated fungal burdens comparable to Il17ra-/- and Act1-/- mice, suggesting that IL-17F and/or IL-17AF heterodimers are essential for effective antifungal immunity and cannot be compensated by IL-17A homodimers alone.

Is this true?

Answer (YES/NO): NO